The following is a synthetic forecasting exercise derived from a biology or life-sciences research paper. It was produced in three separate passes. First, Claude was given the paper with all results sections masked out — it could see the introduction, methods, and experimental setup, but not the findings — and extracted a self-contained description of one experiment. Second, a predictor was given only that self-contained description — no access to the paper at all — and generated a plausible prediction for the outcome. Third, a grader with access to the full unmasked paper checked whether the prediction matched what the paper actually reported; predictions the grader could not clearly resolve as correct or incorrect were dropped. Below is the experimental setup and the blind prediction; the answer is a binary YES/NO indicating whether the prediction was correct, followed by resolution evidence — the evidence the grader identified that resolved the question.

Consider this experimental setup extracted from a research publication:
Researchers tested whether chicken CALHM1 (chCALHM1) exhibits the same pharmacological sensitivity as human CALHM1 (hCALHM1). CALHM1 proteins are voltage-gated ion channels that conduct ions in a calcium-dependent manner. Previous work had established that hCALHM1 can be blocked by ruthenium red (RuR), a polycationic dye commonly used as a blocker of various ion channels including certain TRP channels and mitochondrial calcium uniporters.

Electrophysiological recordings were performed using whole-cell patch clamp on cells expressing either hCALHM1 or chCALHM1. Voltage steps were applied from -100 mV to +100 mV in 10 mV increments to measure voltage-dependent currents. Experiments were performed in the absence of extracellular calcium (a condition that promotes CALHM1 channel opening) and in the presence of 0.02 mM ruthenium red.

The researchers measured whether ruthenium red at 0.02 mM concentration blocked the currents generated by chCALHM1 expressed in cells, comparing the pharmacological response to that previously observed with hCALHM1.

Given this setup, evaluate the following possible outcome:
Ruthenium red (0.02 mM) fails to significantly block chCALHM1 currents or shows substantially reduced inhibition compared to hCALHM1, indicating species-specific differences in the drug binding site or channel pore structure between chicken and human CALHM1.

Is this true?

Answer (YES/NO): NO